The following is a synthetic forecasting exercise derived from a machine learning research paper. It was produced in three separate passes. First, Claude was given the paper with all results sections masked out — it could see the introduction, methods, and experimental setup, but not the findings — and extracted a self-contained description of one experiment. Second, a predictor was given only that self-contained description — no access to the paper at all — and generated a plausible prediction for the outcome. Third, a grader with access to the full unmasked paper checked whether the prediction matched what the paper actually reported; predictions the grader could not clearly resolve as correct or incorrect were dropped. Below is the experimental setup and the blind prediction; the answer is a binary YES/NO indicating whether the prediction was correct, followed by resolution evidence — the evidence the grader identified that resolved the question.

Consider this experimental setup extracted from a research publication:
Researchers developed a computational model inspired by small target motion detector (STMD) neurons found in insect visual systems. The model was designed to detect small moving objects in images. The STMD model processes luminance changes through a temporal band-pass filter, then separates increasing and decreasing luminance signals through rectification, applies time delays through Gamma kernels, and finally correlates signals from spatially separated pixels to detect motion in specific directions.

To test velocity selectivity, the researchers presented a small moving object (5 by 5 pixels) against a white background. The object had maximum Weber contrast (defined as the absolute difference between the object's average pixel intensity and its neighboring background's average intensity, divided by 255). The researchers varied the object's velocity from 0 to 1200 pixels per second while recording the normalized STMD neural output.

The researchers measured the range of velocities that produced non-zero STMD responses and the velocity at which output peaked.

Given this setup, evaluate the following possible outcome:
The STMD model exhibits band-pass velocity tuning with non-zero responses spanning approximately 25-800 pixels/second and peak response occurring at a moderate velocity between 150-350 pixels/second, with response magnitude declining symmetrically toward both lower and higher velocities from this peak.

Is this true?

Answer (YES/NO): NO